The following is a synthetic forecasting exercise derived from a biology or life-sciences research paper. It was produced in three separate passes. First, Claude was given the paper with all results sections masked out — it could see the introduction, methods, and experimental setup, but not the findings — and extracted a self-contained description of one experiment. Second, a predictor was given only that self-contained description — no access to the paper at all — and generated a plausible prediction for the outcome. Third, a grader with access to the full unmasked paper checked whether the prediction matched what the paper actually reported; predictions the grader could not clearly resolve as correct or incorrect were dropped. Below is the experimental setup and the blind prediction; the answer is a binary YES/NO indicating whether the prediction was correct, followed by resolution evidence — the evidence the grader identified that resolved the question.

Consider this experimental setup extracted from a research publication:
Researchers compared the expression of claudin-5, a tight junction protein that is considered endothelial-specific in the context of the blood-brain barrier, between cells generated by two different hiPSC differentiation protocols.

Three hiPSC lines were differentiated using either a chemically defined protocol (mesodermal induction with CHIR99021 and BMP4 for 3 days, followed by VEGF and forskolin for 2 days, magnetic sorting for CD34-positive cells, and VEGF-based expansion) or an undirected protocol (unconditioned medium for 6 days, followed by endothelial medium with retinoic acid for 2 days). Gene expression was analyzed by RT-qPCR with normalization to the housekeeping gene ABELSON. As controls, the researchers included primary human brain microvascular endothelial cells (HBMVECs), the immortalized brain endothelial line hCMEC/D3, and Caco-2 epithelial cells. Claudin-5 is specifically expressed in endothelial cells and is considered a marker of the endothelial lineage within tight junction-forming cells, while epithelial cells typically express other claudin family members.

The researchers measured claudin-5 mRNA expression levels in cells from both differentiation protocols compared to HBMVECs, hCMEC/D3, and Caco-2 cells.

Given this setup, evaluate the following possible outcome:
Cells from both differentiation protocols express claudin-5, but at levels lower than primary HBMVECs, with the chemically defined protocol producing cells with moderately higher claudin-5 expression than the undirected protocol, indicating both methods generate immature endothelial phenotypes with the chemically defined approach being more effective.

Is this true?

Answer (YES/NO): NO